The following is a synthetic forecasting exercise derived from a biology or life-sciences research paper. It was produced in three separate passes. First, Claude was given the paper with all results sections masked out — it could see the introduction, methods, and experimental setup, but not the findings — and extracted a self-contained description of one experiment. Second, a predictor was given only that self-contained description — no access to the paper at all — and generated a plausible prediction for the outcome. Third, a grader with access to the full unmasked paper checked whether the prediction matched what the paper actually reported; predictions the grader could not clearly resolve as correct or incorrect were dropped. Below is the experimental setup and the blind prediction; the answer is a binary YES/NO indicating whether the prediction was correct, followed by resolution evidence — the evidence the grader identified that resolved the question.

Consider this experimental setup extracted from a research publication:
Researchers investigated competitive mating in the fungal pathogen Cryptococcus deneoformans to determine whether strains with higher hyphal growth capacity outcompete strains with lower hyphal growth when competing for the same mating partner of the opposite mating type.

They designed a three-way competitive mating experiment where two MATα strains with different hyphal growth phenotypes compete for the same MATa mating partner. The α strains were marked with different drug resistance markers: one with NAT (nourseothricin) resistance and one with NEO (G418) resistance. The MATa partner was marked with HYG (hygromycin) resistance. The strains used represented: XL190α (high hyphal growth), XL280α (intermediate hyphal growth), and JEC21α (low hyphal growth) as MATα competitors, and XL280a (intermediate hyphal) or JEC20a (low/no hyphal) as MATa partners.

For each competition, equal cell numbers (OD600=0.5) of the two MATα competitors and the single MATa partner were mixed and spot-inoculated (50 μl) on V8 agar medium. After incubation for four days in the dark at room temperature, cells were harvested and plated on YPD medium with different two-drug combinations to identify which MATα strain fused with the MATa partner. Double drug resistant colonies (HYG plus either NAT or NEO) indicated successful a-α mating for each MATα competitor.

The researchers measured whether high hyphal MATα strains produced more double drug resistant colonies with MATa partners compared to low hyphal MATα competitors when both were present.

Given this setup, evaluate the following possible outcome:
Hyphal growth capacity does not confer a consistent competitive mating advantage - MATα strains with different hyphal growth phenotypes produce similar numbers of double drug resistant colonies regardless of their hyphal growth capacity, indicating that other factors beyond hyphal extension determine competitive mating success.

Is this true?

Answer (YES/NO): NO